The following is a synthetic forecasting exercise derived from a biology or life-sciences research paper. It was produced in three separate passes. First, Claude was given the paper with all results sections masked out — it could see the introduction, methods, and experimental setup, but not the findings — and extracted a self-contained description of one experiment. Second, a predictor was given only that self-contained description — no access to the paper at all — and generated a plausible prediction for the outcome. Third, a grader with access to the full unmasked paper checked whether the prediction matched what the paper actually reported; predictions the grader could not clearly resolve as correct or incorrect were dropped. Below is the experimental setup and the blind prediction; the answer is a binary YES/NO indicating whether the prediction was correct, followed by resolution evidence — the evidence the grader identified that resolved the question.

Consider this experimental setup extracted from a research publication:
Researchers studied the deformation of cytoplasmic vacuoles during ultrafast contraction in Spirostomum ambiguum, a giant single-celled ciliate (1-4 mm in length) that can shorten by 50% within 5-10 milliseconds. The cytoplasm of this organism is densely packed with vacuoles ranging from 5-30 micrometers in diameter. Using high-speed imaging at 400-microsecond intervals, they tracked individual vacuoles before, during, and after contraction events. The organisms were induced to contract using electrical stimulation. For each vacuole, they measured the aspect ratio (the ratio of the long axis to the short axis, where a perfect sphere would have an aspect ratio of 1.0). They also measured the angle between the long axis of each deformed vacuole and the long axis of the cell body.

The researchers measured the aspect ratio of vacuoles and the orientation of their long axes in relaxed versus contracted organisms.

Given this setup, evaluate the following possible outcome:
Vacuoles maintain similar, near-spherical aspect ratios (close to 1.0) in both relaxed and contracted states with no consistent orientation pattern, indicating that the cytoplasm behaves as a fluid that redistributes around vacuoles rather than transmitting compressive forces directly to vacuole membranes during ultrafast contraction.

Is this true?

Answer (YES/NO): NO